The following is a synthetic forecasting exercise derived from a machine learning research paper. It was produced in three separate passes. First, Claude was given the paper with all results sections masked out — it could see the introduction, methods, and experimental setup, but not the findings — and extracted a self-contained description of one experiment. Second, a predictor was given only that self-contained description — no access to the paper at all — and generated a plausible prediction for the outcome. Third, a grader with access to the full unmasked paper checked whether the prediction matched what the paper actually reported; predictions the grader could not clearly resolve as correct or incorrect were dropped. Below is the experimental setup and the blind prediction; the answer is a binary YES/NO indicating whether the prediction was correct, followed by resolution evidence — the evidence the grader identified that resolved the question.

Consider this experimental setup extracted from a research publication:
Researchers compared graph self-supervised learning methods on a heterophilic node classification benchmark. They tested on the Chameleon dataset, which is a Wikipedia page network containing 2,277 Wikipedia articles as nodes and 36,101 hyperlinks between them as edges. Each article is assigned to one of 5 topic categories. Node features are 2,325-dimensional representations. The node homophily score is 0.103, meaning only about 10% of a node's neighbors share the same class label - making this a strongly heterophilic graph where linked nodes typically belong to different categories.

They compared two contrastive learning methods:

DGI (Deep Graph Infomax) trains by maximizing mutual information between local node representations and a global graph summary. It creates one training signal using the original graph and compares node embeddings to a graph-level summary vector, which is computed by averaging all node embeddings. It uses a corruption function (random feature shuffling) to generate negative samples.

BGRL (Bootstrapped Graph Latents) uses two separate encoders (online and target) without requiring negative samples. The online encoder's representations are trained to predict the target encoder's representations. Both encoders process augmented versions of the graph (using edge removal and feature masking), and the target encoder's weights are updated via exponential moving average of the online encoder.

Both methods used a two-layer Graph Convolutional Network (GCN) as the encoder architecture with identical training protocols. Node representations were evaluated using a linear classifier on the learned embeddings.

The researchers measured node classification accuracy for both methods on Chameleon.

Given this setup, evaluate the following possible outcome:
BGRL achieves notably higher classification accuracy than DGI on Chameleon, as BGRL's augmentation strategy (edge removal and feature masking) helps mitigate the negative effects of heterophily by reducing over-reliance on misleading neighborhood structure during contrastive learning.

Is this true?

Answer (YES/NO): NO